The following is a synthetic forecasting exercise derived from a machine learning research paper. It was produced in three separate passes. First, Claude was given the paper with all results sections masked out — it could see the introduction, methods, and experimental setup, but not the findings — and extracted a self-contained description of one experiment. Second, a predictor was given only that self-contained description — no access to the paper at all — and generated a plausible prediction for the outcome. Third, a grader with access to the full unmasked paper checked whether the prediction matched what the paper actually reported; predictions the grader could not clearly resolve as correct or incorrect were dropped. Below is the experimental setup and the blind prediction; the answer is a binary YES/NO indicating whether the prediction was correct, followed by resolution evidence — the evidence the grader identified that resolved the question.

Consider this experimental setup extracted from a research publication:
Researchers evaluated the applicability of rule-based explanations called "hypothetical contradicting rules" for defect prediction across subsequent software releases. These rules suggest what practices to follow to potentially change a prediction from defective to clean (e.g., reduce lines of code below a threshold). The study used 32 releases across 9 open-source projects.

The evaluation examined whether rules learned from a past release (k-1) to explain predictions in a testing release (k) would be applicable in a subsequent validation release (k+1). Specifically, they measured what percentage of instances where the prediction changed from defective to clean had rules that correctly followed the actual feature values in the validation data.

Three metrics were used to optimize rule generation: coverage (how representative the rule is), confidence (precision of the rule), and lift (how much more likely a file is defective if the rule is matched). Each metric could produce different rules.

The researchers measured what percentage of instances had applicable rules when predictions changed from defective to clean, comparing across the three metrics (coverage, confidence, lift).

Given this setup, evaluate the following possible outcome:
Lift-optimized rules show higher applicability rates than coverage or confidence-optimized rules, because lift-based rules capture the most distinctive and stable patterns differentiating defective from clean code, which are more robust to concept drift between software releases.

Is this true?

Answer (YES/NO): NO